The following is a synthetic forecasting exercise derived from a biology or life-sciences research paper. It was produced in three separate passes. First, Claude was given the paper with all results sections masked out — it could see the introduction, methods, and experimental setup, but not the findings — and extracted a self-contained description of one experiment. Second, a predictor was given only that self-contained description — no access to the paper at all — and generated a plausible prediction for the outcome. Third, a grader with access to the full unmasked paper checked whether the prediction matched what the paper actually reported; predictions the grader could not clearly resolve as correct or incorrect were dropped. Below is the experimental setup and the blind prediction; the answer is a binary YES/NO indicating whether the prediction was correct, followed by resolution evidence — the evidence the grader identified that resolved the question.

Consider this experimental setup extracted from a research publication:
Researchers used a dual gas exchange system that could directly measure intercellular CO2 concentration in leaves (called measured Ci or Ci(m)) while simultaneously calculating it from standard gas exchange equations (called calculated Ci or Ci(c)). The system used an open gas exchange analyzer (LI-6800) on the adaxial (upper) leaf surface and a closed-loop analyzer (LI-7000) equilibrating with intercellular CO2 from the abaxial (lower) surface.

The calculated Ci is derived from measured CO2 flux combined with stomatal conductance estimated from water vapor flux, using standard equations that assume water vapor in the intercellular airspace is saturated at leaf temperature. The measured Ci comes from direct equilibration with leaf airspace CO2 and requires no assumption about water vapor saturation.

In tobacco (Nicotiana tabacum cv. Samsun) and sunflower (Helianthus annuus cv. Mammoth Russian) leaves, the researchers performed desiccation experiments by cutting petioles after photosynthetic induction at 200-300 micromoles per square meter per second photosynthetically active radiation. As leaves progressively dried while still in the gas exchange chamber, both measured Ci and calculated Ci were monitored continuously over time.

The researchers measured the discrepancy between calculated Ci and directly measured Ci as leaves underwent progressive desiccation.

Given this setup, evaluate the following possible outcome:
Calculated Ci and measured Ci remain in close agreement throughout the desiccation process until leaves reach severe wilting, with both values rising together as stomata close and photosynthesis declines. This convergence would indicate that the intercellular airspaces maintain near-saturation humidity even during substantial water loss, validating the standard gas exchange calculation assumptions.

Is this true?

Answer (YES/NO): NO